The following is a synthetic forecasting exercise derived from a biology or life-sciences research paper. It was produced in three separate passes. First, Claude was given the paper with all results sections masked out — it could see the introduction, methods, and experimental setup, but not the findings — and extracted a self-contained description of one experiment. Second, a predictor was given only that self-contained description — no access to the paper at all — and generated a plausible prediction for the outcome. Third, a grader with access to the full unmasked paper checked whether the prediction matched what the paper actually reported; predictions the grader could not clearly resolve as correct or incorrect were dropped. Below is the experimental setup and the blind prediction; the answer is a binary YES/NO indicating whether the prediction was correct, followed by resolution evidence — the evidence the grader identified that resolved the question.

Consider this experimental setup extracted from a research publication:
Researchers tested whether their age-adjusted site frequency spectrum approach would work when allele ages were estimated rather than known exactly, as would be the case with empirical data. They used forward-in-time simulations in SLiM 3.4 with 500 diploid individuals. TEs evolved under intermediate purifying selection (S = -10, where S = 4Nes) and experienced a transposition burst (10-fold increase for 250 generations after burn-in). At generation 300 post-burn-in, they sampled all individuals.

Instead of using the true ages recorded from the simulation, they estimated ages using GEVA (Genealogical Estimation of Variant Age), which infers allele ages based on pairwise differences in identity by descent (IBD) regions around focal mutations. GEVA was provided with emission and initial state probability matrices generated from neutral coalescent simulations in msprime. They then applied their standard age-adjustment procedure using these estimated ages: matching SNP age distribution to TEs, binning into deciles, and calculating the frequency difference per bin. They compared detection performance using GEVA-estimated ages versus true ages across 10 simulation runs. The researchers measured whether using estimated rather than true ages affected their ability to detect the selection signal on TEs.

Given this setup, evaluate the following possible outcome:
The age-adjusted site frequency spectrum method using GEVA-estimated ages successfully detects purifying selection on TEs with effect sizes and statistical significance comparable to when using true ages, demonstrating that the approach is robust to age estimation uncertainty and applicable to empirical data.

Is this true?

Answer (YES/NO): YES